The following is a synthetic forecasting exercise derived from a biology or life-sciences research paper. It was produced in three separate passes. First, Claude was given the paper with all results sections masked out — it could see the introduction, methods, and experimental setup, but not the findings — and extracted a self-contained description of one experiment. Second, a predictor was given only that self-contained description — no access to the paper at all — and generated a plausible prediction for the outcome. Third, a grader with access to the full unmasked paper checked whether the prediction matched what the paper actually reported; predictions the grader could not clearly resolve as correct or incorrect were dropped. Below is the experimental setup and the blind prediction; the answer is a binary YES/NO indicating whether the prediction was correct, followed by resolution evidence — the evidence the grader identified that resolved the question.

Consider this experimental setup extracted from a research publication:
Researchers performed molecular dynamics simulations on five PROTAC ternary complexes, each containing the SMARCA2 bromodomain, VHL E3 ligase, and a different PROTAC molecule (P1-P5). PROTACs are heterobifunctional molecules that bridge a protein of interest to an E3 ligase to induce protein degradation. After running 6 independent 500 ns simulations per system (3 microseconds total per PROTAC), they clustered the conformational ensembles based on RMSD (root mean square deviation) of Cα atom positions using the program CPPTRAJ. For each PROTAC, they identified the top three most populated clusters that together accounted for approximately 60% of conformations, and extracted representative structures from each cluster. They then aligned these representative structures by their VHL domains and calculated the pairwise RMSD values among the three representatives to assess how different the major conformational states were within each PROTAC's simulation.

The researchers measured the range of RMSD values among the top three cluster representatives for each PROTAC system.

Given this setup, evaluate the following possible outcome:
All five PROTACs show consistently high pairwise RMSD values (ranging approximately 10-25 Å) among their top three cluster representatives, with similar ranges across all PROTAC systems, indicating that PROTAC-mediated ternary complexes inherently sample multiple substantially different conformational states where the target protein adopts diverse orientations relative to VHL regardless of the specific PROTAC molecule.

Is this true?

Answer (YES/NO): NO